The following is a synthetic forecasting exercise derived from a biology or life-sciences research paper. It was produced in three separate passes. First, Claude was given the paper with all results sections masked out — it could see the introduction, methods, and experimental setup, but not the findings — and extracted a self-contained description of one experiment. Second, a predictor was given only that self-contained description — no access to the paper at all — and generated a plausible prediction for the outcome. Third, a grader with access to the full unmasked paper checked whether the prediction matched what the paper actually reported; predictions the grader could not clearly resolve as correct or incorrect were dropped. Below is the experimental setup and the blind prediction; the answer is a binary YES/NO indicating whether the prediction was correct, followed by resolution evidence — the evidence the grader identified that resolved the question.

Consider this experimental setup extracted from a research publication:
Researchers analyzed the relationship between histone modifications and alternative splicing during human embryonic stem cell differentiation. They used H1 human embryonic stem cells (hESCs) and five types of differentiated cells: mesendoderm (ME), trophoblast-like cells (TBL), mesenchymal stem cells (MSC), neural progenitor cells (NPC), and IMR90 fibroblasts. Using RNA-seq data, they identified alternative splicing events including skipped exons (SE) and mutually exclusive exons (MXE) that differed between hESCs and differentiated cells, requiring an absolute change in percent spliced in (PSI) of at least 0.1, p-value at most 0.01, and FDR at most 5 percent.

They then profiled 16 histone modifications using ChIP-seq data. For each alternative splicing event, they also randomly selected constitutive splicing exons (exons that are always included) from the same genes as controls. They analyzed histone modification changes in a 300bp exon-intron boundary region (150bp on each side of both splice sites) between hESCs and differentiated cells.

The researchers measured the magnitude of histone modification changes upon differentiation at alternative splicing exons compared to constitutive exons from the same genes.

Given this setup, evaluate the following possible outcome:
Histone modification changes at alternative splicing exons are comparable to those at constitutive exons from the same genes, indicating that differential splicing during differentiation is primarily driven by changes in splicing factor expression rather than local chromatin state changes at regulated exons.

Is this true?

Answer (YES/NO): NO